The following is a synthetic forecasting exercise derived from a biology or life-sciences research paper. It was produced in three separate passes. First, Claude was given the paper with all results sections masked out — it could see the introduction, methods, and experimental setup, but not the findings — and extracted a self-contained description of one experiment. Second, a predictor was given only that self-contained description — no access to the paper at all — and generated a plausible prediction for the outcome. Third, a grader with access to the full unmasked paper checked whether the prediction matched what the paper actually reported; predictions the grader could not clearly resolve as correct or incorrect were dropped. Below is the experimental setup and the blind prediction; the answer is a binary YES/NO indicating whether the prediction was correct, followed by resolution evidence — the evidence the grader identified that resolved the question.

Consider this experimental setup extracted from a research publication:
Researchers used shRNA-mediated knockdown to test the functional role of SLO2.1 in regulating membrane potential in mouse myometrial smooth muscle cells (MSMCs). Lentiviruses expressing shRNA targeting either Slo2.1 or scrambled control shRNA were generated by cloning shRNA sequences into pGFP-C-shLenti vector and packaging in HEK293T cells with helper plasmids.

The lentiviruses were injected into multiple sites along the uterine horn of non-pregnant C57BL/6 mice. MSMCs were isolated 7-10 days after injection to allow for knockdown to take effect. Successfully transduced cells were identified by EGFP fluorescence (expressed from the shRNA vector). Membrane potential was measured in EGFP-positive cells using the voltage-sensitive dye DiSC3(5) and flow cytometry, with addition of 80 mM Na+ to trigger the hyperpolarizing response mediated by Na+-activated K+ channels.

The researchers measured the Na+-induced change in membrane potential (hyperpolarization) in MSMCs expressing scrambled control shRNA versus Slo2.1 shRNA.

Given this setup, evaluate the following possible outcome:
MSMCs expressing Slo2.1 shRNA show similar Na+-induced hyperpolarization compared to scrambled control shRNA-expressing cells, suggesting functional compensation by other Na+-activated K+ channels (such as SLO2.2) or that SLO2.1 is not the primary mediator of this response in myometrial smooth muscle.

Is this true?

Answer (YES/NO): NO